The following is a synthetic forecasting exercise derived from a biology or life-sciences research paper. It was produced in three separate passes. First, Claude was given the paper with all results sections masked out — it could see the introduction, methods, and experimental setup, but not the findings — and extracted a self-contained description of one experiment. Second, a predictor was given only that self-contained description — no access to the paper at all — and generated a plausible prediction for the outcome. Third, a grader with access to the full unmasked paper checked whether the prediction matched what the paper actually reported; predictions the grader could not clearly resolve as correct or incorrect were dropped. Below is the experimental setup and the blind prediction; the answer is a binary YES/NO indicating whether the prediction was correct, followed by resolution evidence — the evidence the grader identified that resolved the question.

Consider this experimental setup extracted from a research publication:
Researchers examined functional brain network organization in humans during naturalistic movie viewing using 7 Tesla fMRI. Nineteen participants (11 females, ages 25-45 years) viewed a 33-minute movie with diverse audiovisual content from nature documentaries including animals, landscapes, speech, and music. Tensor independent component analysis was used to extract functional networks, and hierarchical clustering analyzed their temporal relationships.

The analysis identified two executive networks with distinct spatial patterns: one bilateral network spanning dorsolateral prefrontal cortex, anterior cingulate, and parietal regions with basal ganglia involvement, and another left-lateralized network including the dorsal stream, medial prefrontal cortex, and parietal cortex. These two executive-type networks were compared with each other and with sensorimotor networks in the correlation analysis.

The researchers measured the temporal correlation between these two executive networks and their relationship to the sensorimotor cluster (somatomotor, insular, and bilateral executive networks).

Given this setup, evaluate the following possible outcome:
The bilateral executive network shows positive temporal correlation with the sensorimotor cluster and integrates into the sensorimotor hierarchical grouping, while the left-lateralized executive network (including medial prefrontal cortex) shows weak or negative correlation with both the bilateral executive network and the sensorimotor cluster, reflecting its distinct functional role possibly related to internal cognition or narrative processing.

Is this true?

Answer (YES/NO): YES